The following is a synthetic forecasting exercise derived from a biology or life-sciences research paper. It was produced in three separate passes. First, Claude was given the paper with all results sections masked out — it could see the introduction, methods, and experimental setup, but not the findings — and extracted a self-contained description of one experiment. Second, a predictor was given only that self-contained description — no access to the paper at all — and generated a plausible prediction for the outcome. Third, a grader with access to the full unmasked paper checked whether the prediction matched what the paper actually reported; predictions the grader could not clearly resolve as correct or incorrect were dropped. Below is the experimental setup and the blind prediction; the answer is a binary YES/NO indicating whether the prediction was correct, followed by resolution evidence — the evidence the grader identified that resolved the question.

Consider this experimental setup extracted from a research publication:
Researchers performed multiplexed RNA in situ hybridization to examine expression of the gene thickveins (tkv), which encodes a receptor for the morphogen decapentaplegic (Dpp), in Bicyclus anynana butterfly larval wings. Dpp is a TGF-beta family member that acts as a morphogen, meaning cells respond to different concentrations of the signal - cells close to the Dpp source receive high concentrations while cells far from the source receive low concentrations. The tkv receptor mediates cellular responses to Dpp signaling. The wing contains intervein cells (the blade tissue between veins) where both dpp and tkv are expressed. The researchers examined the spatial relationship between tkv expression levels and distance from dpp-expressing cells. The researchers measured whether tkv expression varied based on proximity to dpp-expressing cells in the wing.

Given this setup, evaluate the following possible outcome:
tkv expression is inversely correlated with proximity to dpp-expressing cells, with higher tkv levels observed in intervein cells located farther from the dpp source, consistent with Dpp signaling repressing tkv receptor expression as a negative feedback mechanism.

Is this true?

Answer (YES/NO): YES